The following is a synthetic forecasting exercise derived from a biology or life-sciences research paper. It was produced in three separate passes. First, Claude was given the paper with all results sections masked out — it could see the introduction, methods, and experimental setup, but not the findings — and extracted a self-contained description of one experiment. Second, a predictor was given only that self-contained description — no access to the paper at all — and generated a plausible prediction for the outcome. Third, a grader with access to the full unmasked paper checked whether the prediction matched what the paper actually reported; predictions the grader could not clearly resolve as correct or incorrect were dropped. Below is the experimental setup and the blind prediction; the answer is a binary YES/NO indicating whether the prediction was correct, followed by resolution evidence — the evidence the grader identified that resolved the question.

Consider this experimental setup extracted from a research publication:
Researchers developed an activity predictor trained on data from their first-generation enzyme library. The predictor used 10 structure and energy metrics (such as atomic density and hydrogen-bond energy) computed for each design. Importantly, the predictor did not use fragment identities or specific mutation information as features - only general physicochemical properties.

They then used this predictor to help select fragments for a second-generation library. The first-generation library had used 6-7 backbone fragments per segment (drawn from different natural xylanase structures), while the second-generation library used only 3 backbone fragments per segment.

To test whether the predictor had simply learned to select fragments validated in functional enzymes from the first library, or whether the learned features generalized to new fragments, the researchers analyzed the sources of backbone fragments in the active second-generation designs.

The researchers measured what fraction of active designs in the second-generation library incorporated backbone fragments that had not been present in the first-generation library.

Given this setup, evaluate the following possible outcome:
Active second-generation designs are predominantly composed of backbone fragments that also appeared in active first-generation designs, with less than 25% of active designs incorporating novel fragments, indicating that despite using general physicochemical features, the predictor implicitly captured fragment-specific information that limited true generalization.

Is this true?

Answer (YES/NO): NO